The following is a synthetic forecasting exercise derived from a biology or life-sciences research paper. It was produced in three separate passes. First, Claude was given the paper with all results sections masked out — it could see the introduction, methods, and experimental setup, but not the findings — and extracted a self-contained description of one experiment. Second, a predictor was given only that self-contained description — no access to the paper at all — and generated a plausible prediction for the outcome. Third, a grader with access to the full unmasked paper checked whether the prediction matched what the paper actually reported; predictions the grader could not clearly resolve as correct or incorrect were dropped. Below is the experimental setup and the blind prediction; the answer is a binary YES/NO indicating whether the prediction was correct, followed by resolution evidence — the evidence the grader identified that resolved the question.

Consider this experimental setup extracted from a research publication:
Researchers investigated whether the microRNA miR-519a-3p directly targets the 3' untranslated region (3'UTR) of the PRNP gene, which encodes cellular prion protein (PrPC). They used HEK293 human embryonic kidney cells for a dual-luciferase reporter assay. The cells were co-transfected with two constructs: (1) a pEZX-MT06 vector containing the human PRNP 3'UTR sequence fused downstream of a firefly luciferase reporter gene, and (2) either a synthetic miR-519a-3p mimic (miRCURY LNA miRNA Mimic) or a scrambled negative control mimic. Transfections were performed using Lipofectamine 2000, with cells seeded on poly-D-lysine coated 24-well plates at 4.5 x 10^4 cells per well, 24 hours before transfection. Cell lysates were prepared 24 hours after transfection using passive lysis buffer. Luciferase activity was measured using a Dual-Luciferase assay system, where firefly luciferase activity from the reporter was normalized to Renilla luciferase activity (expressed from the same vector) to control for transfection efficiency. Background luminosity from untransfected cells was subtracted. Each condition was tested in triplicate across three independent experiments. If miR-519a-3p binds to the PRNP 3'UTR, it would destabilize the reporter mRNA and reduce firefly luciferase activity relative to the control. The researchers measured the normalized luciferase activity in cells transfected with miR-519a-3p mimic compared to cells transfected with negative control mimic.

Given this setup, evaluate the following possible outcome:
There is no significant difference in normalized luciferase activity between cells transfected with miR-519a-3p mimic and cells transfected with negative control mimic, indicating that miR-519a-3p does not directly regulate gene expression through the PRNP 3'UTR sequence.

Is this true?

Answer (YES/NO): NO